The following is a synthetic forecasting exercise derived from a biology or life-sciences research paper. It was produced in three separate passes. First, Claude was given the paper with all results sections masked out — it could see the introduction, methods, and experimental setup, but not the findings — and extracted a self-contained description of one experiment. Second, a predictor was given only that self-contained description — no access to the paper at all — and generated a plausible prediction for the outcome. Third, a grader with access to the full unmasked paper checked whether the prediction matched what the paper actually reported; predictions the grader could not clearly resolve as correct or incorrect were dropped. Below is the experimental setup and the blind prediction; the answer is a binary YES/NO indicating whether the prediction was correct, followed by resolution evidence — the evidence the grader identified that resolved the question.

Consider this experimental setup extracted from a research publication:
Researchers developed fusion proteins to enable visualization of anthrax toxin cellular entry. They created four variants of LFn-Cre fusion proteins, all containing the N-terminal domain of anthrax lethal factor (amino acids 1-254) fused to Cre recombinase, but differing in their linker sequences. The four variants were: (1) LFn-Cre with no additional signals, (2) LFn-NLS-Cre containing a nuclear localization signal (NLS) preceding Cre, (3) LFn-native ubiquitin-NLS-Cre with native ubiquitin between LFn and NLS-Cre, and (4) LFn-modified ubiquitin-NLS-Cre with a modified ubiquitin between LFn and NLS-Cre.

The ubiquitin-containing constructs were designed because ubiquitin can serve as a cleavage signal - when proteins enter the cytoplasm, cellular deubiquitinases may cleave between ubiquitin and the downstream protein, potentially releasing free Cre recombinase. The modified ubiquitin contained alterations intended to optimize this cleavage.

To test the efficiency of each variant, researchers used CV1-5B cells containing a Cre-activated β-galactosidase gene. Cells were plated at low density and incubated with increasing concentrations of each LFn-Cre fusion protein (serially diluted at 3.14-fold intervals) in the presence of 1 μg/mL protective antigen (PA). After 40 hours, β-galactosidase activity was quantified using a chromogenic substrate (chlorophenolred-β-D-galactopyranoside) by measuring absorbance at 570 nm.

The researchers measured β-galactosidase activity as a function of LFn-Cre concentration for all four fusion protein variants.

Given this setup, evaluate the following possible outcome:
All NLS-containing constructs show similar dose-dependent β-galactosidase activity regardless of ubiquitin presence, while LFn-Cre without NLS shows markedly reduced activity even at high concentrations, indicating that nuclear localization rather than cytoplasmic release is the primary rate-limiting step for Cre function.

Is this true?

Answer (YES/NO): NO